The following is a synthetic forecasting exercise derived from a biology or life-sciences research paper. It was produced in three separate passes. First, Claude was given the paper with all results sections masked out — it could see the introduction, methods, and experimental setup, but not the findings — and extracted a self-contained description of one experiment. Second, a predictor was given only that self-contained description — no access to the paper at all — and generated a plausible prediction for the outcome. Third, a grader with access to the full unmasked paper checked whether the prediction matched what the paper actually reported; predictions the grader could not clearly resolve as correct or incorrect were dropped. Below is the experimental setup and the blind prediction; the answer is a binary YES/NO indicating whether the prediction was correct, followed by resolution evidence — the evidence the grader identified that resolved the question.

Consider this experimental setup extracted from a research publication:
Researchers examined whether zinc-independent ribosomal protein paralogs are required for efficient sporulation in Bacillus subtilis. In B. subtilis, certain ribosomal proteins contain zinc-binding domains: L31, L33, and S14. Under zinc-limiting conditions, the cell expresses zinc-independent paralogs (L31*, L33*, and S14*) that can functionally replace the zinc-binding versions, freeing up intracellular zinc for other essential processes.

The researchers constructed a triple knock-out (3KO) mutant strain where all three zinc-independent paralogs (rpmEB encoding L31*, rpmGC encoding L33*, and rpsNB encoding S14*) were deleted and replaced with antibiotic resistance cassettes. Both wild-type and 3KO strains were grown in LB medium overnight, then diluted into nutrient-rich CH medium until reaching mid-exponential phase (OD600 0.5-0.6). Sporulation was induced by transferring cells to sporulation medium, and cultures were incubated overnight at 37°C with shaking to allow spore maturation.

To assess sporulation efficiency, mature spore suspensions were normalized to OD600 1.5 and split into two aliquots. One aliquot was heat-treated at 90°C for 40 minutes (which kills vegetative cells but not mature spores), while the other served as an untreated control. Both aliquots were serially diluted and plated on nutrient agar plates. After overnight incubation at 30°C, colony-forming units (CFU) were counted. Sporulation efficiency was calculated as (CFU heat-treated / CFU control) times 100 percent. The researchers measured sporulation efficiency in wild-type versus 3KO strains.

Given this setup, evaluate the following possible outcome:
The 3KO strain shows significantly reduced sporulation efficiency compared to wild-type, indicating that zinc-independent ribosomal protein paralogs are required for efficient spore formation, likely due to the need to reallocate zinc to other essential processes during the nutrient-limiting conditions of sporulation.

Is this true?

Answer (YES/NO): YES